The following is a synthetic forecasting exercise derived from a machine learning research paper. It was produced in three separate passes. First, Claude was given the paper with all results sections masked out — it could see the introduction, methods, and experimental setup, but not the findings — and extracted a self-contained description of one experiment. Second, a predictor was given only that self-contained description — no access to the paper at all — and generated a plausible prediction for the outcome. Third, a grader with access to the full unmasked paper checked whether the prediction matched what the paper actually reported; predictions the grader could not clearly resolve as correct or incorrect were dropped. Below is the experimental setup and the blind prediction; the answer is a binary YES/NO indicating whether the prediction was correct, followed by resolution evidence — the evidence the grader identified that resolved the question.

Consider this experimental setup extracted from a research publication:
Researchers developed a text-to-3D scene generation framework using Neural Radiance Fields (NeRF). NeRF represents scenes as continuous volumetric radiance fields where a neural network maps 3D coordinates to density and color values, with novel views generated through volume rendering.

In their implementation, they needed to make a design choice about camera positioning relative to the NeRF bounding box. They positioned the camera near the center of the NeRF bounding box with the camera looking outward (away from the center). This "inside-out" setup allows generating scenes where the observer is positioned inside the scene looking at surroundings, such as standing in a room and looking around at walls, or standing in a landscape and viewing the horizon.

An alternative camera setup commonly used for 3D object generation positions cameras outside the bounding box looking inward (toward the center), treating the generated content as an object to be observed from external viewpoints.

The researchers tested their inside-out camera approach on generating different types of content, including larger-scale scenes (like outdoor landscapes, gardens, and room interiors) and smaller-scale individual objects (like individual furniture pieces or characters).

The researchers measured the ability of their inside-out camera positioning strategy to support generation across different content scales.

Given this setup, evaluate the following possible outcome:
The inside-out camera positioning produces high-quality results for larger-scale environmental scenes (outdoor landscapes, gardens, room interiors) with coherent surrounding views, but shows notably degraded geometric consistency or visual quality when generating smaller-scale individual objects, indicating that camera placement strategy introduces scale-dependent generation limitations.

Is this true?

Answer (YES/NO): NO